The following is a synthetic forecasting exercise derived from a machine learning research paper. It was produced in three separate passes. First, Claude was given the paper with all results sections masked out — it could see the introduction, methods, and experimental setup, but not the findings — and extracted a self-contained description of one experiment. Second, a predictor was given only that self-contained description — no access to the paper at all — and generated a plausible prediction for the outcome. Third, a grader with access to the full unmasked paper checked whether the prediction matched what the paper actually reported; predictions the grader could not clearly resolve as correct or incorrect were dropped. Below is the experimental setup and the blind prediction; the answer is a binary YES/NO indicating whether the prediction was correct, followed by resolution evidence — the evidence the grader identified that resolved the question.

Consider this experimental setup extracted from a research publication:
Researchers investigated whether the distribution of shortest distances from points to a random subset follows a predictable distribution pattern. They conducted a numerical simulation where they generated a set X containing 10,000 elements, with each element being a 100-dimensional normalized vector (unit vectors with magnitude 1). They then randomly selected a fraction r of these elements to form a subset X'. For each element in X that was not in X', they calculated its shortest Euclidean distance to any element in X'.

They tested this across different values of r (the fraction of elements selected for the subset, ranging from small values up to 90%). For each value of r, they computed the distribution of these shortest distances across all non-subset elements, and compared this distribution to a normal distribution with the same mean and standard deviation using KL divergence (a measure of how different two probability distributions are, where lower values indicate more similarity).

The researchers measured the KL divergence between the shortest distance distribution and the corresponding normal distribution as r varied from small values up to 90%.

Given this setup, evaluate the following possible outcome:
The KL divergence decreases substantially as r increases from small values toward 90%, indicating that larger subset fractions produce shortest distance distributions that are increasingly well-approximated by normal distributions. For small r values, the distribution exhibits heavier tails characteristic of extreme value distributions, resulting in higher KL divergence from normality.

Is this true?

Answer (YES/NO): NO